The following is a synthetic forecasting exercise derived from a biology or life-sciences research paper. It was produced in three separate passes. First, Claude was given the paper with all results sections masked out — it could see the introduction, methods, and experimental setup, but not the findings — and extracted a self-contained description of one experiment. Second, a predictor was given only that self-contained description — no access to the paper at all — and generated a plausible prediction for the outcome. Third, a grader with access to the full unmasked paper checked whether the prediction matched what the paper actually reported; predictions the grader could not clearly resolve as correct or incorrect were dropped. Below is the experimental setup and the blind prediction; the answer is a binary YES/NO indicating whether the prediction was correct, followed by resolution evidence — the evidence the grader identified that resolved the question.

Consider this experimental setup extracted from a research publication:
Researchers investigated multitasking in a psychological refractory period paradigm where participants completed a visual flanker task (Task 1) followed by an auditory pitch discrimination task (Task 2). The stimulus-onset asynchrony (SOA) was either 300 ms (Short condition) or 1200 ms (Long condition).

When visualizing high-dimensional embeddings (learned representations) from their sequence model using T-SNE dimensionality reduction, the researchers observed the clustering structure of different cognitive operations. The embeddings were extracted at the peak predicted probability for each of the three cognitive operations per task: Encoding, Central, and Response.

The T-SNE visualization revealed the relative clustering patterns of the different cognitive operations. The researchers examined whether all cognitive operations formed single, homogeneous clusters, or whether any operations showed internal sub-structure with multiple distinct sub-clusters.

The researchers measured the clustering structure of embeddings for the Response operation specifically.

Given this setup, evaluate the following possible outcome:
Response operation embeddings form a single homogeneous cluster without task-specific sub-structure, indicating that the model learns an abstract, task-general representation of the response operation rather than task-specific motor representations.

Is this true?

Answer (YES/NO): NO